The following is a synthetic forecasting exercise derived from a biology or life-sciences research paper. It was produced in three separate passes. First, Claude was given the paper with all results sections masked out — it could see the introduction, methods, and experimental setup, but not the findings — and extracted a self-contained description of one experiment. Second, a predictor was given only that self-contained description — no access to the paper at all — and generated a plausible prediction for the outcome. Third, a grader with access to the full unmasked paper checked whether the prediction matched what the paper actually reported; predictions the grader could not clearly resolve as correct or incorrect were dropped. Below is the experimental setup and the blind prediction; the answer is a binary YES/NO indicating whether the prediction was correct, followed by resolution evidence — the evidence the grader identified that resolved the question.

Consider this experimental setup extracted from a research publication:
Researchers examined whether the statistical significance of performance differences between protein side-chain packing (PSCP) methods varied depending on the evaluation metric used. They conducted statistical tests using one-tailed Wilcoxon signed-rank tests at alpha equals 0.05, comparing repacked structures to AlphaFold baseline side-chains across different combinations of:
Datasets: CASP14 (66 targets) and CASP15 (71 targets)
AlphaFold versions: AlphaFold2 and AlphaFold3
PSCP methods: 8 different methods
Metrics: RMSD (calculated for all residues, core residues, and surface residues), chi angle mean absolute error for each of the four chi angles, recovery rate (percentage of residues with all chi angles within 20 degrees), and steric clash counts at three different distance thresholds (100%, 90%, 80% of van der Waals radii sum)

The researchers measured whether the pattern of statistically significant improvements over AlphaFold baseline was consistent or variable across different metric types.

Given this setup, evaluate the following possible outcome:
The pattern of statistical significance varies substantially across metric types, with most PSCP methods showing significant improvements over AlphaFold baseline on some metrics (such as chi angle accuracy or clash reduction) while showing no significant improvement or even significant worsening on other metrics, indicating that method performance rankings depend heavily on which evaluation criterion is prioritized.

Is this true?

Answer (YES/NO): NO